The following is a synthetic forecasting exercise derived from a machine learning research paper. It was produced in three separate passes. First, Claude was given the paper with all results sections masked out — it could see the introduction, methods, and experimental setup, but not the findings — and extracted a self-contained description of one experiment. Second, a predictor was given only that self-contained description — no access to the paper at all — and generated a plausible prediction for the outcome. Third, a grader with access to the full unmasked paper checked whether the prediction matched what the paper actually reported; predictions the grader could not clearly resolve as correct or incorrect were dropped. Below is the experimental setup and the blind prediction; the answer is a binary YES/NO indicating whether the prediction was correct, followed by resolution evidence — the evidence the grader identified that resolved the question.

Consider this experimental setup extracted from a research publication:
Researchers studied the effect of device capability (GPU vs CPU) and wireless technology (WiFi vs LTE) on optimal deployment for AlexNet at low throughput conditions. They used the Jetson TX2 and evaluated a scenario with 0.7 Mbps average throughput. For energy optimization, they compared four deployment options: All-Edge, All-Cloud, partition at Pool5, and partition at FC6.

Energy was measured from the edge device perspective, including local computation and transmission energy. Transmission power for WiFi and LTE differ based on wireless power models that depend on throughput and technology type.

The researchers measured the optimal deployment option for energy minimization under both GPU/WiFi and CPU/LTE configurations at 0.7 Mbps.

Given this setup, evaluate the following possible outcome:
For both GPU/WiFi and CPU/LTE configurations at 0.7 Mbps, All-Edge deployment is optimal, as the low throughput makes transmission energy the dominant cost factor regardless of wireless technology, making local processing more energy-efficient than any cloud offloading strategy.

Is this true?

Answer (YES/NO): NO